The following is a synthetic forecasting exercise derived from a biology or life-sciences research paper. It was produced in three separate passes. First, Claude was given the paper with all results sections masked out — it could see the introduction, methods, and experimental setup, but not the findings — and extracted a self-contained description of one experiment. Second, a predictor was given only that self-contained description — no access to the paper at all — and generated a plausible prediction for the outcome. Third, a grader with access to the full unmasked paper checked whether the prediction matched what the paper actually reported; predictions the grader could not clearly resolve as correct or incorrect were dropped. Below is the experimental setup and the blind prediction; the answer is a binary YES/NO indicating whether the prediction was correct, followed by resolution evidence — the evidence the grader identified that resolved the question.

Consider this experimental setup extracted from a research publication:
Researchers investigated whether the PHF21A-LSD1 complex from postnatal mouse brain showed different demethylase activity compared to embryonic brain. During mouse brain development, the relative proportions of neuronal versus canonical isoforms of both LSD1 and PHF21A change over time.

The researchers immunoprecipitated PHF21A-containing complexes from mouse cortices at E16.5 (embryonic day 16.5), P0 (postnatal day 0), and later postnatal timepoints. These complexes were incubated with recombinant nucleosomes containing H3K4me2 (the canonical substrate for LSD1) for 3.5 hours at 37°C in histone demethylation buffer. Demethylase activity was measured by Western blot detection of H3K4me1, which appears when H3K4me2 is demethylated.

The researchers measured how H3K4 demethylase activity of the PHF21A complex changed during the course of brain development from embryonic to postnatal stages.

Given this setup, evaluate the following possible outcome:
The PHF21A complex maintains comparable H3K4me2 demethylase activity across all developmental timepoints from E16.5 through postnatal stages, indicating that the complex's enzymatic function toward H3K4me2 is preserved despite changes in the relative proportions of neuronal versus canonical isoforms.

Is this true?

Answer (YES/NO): NO